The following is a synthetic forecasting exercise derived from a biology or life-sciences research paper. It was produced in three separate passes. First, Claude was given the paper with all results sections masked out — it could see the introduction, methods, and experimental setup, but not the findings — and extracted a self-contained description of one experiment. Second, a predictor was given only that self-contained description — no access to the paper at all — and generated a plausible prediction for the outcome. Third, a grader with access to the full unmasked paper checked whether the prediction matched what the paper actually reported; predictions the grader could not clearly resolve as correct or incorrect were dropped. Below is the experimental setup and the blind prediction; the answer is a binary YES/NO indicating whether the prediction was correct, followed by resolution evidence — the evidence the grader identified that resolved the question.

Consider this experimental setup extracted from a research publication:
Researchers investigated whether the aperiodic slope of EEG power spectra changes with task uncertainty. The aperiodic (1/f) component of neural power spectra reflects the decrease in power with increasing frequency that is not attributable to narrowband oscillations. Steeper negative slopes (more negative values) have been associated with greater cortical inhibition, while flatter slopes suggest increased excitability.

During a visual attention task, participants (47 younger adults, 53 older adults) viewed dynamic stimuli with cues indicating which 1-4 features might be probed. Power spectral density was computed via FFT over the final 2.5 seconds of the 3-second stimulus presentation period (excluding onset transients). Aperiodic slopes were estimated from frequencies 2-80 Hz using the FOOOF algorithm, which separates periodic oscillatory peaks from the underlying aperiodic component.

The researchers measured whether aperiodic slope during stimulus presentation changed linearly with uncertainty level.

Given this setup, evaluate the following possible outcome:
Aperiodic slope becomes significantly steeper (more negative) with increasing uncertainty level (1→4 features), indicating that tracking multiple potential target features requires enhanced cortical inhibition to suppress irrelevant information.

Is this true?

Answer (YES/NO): NO